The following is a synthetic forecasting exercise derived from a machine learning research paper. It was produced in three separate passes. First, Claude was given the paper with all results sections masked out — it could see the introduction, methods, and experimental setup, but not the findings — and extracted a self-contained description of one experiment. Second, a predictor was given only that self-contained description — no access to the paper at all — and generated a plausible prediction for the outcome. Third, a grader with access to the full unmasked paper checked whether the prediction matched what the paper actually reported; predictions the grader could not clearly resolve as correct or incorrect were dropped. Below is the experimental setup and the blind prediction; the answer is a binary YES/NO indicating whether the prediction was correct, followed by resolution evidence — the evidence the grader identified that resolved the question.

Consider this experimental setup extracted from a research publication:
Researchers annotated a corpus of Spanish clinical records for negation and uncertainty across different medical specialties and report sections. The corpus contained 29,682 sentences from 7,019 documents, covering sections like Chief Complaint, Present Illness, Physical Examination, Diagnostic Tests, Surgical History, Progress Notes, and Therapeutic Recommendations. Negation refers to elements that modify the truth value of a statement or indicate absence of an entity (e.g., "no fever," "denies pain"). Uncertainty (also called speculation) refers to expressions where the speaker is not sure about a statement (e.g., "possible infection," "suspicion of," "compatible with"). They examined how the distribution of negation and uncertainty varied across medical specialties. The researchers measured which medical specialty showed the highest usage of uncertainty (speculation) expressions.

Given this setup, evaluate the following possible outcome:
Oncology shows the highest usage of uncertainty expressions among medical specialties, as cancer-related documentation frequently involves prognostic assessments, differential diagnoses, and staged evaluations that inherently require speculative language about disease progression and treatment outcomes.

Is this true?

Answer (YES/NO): NO